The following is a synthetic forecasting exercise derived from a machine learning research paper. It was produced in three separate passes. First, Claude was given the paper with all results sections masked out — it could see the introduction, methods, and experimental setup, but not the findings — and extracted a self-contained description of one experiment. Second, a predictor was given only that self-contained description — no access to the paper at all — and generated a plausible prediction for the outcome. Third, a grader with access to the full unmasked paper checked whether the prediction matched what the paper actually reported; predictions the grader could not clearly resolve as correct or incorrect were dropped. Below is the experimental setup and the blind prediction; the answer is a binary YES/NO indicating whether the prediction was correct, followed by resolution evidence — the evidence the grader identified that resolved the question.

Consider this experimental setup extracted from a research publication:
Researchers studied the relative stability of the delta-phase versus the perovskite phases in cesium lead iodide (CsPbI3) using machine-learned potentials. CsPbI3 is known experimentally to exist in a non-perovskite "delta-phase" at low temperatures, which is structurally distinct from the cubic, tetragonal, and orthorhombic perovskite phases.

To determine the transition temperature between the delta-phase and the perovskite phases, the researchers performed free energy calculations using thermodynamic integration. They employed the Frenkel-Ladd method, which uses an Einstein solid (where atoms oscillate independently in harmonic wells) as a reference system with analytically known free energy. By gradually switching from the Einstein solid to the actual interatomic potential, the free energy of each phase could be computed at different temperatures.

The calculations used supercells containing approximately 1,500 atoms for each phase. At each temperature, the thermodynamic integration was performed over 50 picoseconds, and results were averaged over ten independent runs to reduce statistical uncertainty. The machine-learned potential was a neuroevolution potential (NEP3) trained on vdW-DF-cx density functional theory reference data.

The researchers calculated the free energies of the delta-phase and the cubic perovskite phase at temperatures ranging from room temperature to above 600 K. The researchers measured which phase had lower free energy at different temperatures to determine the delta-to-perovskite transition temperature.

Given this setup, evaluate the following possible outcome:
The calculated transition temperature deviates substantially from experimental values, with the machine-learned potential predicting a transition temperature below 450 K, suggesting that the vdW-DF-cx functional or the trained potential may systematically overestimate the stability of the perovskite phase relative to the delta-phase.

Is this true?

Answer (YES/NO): NO